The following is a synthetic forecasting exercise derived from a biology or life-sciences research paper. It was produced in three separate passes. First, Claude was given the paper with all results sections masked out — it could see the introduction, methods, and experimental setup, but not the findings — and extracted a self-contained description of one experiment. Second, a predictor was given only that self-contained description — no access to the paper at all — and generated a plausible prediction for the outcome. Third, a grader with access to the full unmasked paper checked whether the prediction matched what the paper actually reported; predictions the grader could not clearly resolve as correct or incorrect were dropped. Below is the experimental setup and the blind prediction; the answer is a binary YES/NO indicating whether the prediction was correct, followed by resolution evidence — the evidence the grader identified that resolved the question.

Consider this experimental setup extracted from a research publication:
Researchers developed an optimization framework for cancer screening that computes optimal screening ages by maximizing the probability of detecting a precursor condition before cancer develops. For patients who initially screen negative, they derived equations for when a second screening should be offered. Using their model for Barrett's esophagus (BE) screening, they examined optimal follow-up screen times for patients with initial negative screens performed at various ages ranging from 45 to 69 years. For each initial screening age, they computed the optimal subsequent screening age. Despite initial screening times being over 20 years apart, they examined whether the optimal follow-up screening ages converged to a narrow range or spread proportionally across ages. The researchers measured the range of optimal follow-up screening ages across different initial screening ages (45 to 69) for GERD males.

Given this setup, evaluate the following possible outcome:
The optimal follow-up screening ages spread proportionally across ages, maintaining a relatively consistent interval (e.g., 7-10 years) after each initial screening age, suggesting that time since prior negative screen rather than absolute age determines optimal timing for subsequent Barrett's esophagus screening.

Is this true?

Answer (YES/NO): NO